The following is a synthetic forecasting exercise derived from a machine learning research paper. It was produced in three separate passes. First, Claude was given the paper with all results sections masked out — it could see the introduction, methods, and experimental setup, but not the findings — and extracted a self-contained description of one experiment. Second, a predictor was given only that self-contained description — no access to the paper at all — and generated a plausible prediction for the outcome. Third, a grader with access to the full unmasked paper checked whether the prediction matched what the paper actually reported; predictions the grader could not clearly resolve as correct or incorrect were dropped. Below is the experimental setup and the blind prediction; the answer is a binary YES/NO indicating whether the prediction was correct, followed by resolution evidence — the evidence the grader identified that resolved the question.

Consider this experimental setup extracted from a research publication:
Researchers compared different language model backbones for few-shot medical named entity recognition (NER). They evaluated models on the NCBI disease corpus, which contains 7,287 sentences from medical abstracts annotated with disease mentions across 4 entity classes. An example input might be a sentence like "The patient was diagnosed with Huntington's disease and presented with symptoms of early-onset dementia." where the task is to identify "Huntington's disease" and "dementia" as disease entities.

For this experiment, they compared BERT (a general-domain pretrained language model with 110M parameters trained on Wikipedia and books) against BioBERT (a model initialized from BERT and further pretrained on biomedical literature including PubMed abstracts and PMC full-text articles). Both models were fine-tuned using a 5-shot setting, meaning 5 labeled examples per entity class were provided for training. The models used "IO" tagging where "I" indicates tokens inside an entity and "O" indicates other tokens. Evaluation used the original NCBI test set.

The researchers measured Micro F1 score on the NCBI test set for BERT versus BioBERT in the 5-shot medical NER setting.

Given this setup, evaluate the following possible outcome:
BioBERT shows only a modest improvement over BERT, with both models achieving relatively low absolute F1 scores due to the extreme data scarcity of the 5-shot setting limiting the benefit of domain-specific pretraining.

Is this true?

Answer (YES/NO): NO